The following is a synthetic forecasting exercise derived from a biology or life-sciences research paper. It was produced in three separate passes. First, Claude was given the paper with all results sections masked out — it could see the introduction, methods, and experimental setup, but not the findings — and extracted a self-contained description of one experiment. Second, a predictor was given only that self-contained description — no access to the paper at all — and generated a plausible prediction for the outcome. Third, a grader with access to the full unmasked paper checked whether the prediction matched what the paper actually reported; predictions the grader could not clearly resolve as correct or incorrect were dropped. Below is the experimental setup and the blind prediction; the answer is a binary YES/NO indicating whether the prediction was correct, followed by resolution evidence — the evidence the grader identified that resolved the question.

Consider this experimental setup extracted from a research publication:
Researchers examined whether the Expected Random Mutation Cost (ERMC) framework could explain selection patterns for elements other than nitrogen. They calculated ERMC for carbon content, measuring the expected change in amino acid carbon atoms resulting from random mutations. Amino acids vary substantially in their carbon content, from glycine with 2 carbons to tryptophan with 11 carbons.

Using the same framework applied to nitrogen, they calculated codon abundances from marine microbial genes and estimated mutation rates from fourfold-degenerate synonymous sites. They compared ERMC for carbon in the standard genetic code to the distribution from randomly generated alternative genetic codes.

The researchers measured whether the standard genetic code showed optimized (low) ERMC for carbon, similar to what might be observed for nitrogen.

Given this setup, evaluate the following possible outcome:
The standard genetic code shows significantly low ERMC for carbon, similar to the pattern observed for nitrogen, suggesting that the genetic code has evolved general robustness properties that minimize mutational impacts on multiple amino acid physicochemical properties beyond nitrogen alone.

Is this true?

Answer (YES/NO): YES